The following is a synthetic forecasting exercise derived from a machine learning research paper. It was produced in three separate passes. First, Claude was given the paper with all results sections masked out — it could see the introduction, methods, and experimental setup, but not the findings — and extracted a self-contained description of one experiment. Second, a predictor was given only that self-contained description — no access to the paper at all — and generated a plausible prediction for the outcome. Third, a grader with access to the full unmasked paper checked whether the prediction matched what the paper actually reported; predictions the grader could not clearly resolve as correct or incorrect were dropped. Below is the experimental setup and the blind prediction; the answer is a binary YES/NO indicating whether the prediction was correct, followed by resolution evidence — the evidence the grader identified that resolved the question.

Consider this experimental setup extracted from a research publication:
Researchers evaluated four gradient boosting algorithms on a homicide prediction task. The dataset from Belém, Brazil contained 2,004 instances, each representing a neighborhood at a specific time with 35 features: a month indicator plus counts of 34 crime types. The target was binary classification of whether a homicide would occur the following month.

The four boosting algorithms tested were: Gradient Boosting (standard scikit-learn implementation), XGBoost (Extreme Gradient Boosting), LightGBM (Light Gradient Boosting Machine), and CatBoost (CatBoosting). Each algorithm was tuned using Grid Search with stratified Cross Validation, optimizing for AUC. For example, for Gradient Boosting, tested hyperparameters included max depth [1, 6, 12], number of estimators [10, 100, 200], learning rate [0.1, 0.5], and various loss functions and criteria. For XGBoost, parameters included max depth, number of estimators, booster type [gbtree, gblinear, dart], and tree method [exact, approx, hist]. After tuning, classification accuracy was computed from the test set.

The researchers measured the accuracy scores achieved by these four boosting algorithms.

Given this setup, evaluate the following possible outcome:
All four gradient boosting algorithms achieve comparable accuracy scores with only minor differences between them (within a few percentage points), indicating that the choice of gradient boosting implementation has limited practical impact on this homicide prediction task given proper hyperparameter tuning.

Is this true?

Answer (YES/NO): NO